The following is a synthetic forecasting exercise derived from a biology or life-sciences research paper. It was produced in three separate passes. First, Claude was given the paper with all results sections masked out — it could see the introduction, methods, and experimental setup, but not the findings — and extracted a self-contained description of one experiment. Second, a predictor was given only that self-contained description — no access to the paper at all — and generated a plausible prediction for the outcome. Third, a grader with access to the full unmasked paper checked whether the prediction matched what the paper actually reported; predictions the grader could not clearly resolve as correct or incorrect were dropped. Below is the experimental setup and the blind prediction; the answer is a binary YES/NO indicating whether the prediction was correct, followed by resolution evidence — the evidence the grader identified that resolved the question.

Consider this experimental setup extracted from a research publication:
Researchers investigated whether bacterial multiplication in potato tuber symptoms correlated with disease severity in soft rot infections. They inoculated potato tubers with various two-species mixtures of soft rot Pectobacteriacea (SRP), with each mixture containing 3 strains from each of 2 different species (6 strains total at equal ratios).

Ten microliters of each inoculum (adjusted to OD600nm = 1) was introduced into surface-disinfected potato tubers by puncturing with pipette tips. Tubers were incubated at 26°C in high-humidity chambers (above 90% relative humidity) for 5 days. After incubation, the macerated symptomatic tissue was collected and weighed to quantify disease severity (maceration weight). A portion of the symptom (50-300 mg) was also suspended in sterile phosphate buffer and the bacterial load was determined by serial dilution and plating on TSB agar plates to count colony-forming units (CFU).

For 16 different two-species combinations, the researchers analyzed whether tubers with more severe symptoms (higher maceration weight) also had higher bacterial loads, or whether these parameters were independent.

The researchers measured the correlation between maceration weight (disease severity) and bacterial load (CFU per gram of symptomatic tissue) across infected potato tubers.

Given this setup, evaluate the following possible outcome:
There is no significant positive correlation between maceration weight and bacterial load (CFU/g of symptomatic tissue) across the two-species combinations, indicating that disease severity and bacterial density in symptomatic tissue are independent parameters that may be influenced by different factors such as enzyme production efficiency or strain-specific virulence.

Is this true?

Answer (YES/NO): NO